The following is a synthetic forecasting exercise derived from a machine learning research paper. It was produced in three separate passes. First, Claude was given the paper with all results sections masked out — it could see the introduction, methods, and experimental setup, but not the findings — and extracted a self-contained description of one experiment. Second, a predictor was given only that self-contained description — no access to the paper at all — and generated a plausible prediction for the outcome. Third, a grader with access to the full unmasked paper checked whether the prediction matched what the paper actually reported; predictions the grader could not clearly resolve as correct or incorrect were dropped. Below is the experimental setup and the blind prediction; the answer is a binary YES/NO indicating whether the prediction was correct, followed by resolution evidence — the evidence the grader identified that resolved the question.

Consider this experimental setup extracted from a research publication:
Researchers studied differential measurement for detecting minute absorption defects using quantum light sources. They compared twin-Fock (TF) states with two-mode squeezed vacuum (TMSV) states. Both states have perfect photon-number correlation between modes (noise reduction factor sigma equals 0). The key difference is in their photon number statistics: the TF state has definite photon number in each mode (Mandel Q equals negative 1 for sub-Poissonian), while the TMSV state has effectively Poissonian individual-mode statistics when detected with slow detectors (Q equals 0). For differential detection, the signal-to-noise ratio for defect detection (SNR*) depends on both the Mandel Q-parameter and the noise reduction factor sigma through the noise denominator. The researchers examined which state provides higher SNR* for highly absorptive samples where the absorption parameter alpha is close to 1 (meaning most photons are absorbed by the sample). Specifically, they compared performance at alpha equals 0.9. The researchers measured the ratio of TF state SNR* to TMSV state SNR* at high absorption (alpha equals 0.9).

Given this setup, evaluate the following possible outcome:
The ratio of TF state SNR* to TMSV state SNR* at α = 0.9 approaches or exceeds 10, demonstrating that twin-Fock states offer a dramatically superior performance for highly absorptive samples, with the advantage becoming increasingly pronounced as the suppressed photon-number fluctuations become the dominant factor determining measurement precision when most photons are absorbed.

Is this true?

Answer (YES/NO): NO